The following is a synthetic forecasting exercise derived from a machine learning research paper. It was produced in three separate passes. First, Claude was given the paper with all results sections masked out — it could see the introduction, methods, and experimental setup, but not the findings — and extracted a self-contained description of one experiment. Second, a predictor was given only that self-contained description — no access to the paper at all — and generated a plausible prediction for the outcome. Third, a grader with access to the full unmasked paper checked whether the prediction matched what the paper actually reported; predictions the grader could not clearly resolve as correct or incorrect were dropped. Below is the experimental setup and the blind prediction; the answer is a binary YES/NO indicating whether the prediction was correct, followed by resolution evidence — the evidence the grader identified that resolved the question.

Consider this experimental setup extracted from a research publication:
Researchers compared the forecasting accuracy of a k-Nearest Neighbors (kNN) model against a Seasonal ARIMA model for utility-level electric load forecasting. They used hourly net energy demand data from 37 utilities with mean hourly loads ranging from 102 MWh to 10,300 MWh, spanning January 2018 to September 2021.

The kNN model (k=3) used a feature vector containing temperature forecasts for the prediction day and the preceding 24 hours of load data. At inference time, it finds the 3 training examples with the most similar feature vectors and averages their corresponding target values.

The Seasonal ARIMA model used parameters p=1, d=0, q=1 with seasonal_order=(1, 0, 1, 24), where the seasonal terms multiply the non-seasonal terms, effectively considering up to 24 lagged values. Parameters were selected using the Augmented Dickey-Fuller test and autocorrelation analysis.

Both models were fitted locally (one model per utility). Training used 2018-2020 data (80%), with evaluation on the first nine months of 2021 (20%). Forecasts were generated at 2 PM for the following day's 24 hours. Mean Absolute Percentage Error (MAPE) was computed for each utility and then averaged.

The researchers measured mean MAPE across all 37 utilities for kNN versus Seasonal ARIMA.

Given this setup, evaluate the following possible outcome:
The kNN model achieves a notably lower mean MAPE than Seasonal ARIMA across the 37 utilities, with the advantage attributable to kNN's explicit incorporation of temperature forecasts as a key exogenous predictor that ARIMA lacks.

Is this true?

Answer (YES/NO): YES